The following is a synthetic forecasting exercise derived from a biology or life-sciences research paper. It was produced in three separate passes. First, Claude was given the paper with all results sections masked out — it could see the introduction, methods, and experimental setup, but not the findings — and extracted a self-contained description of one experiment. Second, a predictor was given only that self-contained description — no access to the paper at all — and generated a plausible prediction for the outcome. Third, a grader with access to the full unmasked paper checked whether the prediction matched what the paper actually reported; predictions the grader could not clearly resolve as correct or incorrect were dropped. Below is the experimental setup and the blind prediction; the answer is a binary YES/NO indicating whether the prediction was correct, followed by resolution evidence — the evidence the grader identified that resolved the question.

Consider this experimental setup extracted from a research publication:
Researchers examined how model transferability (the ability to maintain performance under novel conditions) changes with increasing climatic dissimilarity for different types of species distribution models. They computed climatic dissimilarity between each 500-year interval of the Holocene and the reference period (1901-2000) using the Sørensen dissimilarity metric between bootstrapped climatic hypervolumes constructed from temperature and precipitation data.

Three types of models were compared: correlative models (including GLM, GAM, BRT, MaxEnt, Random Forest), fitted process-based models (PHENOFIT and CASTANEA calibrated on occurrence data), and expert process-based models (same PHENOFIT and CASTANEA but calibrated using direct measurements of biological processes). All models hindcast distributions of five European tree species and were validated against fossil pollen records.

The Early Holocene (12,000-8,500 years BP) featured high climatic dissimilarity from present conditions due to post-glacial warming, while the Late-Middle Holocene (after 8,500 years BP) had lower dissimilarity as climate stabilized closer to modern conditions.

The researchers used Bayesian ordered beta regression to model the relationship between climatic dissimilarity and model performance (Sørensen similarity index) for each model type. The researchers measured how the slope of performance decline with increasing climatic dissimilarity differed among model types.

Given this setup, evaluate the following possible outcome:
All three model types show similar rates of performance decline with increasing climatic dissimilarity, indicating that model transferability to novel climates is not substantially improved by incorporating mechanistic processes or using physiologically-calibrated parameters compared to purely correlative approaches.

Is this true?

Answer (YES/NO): NO